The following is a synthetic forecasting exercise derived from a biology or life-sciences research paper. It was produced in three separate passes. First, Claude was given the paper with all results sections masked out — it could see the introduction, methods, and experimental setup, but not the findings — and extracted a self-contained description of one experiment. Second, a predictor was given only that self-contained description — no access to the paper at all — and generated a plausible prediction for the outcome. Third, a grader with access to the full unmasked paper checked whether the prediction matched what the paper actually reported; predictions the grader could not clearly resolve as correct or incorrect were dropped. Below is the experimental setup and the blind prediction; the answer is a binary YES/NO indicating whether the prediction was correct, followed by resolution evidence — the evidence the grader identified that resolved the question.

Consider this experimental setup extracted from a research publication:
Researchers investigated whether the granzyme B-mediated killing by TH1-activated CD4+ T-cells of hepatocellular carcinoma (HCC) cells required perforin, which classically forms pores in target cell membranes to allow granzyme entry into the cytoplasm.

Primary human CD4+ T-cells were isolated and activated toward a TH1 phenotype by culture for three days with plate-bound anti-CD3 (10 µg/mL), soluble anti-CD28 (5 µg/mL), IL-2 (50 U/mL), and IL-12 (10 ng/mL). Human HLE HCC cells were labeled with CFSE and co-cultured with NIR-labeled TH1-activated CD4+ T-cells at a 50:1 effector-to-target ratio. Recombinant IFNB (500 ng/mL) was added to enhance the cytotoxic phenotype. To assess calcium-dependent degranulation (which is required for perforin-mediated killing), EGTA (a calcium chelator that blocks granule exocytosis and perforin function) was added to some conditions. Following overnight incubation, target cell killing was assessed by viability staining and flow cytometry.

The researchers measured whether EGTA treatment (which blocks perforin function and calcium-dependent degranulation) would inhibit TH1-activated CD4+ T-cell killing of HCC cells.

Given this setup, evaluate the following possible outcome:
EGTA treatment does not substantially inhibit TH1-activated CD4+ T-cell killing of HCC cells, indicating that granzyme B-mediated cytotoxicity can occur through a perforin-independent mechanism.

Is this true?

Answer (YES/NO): NO